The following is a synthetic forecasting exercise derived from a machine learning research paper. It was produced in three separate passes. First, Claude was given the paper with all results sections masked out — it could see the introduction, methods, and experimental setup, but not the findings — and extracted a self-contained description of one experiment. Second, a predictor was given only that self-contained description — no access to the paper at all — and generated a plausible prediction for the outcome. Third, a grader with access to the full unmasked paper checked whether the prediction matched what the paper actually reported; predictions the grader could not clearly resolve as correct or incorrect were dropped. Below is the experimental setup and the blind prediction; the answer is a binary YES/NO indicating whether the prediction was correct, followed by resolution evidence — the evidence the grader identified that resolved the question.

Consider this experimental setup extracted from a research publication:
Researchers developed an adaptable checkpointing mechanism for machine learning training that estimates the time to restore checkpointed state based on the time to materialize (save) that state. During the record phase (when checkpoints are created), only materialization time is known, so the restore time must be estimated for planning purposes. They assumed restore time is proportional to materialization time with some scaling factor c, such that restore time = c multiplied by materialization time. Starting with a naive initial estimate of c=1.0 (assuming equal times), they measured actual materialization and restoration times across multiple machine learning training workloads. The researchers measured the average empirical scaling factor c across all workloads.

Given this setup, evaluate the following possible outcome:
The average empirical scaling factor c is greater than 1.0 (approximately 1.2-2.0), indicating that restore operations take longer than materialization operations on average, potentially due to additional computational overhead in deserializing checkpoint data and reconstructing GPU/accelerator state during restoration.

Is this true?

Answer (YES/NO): YES